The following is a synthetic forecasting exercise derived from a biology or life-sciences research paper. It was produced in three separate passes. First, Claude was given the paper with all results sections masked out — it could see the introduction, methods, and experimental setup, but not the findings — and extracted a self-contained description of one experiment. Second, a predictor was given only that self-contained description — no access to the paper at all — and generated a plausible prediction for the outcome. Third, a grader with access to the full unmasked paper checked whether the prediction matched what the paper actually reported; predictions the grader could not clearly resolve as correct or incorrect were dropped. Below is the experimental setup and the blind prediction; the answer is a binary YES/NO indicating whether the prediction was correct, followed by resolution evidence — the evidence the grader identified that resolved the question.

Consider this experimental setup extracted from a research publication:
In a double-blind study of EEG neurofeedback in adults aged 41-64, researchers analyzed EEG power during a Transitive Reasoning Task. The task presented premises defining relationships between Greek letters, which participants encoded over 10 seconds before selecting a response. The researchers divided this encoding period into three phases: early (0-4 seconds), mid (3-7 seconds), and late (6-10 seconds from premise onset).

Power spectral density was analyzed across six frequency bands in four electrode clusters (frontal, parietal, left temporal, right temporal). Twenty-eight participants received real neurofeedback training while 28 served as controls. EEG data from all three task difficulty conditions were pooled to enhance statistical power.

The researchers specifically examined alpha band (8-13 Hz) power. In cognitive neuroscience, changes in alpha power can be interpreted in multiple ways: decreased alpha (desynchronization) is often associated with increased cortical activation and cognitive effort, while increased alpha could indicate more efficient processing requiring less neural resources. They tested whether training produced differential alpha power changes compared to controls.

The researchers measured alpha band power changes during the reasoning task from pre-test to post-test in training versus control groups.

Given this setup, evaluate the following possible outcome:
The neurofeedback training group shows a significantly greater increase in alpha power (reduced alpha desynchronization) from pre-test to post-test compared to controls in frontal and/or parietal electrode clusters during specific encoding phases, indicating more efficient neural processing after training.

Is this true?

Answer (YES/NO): NO